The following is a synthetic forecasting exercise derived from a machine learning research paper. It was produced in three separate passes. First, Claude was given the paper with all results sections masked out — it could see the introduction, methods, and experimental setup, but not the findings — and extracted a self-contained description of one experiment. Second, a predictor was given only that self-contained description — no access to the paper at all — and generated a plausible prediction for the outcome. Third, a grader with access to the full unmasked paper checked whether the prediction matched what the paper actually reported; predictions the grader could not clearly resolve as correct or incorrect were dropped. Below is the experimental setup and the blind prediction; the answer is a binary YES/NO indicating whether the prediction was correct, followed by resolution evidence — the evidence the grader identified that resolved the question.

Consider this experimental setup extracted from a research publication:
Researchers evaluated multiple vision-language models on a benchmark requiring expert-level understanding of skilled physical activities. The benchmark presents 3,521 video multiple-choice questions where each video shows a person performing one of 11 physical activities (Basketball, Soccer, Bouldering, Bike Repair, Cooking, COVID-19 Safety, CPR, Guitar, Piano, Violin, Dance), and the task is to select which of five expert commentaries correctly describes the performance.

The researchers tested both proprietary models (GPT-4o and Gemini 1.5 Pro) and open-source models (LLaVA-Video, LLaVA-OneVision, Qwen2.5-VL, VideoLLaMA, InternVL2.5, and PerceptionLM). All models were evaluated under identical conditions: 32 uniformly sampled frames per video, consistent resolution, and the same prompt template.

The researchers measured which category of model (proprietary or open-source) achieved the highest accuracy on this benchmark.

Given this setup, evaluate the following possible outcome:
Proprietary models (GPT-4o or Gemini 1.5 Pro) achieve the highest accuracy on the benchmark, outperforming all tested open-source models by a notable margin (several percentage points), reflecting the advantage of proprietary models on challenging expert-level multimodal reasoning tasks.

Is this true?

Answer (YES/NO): YES